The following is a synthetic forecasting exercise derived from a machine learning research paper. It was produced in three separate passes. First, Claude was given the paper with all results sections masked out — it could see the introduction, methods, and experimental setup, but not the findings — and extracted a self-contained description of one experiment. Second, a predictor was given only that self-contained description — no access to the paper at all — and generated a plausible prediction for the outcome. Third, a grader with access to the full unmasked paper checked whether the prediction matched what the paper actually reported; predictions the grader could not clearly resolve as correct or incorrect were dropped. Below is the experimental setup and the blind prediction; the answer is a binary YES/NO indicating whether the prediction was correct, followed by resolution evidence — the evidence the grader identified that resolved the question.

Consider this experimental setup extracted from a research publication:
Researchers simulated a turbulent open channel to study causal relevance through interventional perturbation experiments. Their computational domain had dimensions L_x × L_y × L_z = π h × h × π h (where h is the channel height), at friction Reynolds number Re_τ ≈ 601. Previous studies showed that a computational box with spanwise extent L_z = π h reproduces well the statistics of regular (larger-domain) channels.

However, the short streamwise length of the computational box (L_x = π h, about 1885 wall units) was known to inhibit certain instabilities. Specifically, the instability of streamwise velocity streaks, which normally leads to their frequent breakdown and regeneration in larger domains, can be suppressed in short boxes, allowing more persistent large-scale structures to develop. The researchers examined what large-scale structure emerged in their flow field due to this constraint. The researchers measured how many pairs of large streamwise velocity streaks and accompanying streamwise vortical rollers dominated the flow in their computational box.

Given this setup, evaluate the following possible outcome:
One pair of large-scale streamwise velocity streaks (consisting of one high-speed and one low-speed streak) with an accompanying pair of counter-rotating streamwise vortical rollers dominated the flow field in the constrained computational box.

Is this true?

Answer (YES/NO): NO